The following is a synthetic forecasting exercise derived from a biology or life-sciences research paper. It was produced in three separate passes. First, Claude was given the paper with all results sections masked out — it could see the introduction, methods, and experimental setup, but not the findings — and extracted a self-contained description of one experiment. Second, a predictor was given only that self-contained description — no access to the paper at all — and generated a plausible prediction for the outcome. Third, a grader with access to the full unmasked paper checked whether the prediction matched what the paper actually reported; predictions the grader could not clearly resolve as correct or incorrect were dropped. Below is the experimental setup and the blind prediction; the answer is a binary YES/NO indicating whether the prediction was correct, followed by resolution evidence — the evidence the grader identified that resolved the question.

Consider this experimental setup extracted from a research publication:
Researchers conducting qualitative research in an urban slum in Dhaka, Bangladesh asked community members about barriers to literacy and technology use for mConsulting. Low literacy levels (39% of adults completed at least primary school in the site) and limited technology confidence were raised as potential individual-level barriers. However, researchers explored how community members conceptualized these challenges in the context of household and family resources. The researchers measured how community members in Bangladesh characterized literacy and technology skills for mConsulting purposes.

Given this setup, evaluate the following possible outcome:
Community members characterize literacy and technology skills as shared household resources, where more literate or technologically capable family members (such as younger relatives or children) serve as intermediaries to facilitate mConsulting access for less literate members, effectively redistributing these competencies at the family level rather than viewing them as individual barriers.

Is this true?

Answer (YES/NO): YES